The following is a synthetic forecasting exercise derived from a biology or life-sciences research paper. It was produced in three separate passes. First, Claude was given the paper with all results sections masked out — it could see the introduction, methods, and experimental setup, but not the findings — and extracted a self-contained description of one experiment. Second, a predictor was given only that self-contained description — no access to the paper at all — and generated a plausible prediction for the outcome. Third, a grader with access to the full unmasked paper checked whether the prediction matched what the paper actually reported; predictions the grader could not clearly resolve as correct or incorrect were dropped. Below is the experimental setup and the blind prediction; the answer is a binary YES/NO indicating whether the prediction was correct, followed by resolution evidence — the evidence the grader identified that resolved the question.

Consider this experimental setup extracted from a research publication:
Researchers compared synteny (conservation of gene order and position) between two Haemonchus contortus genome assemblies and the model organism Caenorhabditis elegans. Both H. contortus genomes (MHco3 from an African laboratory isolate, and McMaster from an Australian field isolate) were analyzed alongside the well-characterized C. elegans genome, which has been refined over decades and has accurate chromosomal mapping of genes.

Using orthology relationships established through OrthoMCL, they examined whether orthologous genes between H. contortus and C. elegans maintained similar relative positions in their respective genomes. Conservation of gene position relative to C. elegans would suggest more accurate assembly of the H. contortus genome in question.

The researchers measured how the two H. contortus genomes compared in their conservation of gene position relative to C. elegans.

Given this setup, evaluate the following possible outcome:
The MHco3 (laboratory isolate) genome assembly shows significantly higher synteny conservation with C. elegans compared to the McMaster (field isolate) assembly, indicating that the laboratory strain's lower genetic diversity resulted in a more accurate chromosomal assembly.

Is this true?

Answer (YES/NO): NO